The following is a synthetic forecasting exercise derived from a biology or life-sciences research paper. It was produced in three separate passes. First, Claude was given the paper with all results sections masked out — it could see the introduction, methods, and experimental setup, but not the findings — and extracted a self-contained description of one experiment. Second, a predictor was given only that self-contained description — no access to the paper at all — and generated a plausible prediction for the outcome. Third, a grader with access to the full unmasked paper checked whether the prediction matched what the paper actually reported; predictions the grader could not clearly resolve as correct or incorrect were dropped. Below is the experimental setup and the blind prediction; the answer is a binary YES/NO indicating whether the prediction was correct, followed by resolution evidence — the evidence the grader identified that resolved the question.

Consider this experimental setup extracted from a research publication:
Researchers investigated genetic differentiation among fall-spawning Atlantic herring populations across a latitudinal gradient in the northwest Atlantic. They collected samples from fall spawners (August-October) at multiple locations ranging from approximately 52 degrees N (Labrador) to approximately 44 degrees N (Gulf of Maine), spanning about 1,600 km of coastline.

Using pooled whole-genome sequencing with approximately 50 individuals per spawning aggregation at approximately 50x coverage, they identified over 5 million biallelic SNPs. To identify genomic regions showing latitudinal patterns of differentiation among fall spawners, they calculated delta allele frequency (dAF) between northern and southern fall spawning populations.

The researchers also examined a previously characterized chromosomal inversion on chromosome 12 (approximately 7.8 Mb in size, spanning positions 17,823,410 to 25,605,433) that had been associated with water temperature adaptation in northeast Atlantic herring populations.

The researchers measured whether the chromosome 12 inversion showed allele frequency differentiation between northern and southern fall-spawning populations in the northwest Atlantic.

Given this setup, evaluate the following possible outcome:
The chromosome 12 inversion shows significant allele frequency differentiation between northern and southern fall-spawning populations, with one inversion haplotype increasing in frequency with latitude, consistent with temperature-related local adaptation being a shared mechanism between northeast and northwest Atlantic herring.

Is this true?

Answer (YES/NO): YES